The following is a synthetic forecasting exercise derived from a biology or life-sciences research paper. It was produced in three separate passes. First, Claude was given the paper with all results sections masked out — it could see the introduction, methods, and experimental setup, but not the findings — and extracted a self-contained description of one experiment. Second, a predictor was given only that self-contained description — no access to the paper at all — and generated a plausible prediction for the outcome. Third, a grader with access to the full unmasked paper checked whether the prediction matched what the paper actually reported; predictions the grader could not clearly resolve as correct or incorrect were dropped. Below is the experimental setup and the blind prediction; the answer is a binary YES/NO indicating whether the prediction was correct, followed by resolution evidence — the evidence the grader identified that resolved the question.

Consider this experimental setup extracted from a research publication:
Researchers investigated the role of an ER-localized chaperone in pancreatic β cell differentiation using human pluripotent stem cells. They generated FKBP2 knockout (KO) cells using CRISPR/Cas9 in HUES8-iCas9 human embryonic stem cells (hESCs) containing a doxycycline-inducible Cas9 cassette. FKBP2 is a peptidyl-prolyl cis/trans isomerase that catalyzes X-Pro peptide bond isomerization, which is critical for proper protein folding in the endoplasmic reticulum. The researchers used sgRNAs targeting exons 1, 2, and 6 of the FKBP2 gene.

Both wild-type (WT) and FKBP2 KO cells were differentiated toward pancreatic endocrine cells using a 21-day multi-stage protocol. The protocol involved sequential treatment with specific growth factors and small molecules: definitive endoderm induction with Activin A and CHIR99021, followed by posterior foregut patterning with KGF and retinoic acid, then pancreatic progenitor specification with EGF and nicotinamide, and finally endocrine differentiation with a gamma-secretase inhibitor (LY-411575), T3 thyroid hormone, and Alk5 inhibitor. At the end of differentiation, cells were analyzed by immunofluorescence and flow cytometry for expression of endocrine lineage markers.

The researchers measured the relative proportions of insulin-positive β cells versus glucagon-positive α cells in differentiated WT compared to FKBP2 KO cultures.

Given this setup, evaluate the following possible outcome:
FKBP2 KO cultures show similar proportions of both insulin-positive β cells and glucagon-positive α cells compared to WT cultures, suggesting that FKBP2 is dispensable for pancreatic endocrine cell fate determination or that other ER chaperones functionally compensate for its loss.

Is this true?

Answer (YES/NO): NO